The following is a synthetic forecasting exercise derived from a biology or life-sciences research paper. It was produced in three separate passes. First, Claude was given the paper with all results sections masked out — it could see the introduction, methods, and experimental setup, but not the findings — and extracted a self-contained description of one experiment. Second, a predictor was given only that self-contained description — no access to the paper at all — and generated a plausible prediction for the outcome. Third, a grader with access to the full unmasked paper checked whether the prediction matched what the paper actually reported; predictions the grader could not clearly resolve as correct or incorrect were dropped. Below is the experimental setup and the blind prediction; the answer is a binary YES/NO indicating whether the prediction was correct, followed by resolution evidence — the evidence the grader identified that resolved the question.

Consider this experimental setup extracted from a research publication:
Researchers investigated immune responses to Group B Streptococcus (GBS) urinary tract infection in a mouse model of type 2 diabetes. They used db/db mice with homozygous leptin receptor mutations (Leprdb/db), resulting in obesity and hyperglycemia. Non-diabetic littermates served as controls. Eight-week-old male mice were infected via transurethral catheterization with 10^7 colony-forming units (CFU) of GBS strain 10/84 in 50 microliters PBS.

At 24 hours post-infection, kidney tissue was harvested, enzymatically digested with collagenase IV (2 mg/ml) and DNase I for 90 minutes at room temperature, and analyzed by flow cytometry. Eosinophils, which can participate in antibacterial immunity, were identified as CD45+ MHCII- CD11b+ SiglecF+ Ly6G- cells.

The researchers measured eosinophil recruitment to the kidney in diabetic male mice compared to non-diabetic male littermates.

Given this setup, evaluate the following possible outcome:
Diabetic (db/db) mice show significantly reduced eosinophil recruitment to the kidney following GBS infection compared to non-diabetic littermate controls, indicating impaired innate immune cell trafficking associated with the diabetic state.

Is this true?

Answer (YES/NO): NO